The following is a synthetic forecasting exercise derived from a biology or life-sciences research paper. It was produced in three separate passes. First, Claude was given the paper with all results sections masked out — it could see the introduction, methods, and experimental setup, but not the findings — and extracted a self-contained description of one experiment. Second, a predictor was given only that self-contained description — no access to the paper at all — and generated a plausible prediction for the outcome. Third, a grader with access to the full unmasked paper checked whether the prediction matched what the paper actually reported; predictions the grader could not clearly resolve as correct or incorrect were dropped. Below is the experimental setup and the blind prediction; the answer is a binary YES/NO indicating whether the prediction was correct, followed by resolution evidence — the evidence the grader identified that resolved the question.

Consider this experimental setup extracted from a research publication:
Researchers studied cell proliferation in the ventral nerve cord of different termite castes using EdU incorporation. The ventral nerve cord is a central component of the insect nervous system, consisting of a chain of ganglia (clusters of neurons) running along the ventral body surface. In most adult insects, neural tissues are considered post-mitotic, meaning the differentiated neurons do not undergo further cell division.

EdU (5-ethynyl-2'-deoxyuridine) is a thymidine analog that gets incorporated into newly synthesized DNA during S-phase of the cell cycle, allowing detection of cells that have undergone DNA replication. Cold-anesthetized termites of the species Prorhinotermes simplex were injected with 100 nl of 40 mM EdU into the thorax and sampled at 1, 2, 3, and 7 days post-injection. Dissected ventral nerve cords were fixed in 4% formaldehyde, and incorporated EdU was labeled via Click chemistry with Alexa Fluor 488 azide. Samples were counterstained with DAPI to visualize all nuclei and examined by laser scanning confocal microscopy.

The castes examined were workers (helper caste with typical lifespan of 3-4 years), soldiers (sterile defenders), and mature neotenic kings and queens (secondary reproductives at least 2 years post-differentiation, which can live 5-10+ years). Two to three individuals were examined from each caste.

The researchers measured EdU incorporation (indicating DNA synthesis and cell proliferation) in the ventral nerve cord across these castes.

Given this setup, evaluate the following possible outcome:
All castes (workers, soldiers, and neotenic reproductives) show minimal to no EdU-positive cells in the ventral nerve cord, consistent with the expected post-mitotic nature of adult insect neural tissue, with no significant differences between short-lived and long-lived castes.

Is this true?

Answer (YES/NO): YES